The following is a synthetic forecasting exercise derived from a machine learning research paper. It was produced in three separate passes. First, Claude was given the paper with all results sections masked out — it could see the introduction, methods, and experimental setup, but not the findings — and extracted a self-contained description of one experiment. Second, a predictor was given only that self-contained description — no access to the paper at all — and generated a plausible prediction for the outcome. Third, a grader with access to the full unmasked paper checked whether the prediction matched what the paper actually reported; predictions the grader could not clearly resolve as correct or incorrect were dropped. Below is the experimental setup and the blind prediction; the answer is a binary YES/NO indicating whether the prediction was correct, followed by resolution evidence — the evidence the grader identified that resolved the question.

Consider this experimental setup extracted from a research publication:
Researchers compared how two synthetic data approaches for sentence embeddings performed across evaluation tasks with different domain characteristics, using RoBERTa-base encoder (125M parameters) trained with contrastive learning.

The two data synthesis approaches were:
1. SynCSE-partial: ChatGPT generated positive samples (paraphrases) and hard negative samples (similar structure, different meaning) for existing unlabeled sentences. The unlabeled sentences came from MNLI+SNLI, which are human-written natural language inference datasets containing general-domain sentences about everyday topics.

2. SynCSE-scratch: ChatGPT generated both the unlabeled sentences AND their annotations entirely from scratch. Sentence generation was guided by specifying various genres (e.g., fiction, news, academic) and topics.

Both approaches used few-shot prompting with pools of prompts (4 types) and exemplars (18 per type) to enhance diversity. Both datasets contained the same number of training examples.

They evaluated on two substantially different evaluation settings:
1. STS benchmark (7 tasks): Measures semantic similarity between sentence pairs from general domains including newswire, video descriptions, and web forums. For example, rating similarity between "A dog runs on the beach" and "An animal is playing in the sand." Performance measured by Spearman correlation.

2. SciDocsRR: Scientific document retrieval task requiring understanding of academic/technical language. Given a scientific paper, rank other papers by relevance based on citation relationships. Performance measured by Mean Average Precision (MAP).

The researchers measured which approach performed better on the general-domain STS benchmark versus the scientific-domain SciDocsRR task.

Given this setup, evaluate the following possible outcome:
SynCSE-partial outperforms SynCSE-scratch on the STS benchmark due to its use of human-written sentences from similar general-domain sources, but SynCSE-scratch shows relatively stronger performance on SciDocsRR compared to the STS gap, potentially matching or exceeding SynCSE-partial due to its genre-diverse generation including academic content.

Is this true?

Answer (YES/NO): YES